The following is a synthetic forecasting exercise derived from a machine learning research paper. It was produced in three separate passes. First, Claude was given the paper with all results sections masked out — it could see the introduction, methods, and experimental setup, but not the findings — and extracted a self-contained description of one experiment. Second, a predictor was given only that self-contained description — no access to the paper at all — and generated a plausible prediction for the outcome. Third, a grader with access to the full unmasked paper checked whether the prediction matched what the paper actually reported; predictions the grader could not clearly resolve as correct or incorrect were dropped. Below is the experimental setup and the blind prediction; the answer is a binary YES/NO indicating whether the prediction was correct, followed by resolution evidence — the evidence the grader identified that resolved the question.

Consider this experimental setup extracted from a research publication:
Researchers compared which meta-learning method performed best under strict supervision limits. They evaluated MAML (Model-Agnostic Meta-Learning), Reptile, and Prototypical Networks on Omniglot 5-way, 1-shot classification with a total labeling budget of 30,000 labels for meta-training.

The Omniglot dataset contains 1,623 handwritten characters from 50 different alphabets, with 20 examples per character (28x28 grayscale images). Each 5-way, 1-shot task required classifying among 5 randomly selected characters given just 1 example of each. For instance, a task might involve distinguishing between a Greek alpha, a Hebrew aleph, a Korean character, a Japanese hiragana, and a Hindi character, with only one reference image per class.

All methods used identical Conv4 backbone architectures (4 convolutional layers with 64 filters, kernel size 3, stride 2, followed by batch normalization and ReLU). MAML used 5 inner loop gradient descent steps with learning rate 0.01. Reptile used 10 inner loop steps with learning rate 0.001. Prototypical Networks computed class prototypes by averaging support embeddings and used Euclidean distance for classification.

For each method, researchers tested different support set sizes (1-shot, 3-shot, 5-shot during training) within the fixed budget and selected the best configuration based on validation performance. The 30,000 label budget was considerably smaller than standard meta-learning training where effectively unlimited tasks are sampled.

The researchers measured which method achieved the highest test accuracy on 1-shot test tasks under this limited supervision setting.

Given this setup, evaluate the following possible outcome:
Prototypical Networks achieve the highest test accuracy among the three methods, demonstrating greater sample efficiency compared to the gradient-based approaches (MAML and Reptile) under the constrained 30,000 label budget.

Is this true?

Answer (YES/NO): YES